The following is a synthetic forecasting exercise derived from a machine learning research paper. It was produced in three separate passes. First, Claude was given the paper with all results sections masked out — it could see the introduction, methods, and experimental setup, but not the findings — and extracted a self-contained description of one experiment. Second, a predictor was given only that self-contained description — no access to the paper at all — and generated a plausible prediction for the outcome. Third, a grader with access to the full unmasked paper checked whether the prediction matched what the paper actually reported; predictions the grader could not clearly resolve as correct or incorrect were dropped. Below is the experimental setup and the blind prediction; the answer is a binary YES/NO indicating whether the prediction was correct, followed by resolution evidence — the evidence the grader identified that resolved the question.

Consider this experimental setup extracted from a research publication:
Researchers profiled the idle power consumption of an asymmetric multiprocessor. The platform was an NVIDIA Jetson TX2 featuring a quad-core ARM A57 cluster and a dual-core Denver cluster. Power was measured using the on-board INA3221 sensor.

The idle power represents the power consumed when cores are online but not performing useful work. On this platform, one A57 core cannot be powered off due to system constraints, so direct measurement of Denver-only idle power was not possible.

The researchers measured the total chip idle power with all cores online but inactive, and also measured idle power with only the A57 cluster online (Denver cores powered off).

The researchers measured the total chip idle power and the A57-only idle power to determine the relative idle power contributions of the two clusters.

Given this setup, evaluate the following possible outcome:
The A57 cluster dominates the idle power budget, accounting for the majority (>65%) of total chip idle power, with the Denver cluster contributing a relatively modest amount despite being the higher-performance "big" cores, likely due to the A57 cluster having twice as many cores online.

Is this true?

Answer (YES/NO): YES